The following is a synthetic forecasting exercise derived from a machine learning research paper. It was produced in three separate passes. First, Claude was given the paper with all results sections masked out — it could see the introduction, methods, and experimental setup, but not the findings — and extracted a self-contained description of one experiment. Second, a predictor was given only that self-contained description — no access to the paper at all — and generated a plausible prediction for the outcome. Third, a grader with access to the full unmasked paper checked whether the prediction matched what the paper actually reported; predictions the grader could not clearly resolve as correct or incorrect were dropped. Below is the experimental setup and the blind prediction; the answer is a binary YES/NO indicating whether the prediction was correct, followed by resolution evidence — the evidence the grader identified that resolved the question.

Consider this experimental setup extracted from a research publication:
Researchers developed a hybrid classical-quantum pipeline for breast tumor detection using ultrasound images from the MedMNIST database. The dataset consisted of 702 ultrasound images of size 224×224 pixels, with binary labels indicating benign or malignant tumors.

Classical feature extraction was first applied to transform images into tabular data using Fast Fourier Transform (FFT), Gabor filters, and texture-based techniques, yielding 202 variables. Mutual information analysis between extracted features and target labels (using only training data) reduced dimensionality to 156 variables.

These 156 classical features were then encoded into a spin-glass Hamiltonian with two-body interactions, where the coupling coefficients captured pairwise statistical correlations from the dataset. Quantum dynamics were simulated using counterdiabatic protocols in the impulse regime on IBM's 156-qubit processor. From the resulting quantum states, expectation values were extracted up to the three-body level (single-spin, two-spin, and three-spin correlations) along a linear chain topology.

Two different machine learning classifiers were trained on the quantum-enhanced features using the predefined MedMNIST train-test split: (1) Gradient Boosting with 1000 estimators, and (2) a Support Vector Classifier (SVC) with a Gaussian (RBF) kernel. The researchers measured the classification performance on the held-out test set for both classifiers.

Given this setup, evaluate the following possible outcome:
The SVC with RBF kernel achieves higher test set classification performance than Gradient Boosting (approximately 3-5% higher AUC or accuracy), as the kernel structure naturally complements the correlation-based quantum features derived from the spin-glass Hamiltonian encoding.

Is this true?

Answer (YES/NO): YES